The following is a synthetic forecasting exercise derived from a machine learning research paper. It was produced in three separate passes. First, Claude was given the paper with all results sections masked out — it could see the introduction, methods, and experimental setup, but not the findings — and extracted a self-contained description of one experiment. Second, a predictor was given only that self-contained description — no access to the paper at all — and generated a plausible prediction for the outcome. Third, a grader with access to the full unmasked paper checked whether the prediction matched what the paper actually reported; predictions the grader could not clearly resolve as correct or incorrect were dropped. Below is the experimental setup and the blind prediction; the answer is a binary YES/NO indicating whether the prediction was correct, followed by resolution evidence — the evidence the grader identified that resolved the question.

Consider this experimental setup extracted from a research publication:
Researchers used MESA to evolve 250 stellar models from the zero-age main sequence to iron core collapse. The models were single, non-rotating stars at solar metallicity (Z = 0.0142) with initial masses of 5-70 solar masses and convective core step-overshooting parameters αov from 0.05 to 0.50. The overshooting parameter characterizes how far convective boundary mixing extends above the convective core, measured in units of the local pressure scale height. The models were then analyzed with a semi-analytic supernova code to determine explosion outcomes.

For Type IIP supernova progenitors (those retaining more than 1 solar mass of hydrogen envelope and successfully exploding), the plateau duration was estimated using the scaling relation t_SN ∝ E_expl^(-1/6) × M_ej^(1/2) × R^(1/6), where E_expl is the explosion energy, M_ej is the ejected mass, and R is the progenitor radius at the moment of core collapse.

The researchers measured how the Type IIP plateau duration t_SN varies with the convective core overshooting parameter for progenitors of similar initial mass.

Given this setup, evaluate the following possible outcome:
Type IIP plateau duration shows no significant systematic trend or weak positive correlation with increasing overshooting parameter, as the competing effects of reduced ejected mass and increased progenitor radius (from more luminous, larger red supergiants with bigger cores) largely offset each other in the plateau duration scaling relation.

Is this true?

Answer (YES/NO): NO